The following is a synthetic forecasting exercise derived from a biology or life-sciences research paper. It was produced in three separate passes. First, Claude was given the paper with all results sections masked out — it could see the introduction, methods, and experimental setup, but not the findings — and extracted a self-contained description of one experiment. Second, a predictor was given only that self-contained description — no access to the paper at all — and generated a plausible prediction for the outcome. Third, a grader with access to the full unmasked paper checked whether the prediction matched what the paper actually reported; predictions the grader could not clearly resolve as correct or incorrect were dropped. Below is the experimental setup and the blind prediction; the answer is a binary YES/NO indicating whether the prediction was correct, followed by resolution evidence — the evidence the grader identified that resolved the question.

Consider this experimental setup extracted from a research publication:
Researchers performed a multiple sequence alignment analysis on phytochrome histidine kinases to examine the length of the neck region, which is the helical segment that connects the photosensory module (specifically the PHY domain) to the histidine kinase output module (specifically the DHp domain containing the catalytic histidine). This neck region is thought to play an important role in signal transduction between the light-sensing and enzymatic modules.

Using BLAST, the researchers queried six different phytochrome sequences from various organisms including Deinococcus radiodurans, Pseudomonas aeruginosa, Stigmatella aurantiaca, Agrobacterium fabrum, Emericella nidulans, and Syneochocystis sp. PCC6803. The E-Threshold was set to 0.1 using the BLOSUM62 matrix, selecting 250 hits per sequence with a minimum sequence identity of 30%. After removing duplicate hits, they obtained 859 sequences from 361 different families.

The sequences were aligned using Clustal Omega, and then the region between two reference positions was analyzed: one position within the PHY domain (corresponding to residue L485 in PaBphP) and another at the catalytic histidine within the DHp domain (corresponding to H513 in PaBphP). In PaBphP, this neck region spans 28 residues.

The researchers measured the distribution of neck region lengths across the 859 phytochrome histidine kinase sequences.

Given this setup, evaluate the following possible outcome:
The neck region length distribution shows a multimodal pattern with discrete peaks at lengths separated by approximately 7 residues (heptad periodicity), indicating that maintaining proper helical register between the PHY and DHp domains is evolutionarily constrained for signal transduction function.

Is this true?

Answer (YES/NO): YES